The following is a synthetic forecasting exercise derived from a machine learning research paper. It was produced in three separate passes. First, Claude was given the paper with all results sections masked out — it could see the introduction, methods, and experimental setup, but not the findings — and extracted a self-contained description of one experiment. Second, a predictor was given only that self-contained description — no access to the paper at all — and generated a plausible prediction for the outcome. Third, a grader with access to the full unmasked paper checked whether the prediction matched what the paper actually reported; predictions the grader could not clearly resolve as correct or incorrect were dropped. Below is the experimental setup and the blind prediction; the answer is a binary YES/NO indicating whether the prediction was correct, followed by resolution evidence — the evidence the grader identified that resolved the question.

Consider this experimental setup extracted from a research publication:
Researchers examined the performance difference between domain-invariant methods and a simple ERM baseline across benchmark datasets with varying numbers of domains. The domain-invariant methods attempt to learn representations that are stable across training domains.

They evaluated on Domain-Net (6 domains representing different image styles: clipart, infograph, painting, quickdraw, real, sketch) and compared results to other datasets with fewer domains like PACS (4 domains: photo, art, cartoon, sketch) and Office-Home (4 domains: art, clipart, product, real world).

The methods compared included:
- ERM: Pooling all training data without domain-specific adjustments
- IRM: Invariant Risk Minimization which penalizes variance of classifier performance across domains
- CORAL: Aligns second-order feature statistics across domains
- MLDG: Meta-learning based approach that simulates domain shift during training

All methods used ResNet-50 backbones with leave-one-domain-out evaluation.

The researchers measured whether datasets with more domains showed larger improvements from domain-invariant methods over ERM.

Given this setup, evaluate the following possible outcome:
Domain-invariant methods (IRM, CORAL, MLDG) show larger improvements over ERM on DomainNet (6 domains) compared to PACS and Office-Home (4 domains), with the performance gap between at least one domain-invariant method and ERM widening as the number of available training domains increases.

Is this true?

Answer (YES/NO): NO